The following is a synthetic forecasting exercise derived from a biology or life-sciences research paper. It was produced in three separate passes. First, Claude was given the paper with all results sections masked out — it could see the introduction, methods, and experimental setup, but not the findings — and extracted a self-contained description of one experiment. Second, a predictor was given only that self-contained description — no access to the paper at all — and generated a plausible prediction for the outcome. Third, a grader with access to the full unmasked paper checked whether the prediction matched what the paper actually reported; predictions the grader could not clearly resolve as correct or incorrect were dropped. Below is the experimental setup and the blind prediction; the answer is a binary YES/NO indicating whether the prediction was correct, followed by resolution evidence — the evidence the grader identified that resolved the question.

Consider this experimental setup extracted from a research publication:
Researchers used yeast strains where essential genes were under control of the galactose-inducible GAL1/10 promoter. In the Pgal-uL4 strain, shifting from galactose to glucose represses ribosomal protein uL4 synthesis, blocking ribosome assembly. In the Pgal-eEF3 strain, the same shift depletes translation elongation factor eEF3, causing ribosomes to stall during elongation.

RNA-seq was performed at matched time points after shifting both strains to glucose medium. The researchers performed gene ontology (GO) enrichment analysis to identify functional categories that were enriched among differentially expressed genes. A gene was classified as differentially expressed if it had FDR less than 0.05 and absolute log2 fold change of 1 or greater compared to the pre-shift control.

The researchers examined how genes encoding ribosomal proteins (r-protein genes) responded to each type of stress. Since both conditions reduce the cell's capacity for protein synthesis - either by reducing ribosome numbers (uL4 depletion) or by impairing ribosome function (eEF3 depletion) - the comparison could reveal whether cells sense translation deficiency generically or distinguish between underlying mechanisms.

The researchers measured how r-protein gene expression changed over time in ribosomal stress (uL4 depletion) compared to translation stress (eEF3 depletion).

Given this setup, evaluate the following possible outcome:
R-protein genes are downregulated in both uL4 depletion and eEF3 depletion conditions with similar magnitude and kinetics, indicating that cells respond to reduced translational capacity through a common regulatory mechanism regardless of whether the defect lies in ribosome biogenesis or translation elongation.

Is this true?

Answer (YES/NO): NO